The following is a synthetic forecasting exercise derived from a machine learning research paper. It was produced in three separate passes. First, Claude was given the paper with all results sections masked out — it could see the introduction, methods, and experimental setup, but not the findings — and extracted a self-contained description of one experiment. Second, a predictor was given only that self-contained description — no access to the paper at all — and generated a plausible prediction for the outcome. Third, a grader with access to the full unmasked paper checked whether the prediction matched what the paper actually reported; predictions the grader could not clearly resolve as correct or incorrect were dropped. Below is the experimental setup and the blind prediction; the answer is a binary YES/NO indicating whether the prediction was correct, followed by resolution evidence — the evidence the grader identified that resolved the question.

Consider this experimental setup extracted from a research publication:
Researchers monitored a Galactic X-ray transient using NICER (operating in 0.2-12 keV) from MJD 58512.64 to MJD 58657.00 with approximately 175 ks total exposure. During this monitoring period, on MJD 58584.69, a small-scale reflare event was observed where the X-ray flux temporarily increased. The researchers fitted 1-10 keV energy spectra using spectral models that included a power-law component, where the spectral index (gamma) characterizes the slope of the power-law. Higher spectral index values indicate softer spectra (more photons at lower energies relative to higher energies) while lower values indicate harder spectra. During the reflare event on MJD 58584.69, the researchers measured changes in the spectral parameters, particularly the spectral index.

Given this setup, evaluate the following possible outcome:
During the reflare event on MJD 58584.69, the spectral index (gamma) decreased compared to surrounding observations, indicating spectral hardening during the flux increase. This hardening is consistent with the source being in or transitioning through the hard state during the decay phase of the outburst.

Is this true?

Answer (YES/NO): NO